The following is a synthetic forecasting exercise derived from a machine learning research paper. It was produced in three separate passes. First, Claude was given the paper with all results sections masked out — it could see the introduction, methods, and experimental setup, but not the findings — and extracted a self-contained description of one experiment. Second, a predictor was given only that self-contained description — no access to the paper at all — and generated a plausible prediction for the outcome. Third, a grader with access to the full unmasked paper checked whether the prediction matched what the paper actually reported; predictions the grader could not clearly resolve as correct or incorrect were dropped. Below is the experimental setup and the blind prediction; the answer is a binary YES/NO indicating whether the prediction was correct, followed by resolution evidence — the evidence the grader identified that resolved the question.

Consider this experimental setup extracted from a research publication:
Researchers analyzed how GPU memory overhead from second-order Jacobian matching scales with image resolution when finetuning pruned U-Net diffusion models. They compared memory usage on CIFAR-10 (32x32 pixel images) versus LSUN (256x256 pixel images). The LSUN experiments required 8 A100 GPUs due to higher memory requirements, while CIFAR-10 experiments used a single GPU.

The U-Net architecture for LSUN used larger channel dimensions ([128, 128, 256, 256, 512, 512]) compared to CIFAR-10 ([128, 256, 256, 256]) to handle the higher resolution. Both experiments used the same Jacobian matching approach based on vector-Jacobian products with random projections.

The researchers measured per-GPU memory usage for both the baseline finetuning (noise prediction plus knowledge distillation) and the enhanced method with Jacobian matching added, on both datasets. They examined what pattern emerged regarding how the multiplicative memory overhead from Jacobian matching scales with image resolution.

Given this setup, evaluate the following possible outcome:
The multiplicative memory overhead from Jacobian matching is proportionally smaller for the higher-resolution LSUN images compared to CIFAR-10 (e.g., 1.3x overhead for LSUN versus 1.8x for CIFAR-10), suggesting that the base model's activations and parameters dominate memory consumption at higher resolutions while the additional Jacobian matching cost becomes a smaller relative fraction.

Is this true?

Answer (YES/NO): NO